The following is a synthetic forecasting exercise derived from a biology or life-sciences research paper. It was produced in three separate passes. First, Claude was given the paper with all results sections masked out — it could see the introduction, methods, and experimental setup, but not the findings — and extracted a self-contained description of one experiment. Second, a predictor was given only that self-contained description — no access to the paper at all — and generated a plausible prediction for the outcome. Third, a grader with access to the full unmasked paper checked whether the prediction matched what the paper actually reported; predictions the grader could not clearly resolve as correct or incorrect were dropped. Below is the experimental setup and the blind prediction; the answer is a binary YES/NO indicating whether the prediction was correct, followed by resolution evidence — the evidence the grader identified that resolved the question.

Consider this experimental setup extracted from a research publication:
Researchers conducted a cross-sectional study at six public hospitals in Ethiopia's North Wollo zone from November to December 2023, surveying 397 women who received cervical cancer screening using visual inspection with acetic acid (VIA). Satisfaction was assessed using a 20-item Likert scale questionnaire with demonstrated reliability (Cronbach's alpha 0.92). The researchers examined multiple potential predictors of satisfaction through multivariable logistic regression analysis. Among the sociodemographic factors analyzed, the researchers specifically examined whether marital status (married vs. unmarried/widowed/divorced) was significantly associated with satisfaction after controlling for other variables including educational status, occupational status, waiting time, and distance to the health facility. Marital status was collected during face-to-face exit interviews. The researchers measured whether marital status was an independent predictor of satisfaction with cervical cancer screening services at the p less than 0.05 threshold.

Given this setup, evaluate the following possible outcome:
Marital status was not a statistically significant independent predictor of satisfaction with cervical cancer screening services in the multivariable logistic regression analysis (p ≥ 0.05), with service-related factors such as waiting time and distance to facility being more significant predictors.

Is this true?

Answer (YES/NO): NO